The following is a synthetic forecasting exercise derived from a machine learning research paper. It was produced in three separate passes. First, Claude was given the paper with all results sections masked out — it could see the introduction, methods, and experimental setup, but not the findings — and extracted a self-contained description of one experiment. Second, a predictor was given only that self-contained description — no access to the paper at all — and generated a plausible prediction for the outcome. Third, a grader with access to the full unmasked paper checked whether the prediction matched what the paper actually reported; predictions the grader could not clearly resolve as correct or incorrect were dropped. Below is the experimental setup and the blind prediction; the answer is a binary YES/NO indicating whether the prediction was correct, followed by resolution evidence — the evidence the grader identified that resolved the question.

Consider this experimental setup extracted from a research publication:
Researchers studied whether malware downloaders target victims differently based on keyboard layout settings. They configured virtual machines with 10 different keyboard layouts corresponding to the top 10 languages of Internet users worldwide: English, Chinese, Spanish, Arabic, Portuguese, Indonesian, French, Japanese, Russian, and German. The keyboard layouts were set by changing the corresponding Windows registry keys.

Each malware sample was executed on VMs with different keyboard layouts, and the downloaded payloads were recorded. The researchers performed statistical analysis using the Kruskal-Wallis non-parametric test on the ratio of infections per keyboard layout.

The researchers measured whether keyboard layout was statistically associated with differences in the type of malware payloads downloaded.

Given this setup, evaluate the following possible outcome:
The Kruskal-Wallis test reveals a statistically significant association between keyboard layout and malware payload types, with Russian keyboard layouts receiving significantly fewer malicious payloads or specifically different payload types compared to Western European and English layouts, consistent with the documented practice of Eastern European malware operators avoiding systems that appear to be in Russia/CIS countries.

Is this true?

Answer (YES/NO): NO